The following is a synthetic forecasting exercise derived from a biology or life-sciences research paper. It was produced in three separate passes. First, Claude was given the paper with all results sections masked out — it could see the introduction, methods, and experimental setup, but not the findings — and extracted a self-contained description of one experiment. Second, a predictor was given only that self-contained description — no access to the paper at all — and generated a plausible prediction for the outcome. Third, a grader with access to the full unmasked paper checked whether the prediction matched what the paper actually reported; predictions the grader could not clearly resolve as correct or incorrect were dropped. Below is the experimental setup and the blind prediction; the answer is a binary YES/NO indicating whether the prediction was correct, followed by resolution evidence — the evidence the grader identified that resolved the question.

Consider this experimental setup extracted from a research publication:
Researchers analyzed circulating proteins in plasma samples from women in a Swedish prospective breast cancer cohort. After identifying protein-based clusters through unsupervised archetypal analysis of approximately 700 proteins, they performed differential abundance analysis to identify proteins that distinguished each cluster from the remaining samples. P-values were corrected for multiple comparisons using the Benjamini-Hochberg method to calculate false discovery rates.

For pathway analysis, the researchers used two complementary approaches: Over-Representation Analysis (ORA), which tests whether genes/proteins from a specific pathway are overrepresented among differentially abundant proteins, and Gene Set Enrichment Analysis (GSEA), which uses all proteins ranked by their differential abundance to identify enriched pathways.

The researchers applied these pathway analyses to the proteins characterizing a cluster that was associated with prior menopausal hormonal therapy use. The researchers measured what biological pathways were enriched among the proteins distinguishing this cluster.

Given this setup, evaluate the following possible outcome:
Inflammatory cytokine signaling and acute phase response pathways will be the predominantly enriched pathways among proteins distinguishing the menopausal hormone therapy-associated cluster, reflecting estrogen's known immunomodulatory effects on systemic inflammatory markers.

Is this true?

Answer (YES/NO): NO